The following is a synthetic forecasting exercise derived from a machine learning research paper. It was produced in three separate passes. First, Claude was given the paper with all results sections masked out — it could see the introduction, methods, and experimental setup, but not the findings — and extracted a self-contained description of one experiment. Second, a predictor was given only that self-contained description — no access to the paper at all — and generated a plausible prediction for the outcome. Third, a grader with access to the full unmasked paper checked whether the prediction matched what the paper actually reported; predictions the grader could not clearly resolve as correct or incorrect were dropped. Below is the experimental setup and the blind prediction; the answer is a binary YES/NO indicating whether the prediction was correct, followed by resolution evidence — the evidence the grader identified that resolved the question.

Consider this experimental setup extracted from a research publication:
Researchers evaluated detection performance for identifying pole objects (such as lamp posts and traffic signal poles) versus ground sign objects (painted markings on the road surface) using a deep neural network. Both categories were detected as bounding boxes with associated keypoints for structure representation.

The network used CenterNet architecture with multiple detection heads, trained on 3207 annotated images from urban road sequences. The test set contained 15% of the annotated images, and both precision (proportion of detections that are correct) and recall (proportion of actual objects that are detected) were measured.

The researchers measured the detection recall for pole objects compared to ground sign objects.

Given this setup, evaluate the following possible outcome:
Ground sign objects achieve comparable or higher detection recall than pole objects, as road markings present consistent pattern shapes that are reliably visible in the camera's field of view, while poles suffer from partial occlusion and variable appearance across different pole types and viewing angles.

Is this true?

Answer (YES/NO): NO